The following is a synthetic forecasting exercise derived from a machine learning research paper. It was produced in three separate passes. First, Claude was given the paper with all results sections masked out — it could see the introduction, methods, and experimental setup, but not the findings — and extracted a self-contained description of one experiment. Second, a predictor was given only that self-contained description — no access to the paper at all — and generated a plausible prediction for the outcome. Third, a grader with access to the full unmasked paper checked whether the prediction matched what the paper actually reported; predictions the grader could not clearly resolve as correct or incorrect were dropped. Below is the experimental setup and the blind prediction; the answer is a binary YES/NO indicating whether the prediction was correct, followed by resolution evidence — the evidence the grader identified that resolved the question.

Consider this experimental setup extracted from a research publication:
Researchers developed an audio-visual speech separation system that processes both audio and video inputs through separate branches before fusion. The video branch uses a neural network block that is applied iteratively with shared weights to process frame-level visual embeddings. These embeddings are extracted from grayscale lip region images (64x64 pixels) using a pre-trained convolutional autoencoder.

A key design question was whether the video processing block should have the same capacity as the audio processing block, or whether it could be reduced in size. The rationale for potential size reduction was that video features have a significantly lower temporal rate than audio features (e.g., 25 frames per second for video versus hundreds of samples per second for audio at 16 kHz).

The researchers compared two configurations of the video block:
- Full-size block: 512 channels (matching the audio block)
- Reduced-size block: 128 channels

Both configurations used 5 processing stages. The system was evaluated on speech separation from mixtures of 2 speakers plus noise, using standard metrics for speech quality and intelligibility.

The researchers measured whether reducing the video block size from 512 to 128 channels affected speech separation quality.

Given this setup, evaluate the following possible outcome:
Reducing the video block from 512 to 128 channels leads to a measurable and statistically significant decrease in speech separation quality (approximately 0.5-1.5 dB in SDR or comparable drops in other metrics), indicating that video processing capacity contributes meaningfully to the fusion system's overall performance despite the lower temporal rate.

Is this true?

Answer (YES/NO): NO